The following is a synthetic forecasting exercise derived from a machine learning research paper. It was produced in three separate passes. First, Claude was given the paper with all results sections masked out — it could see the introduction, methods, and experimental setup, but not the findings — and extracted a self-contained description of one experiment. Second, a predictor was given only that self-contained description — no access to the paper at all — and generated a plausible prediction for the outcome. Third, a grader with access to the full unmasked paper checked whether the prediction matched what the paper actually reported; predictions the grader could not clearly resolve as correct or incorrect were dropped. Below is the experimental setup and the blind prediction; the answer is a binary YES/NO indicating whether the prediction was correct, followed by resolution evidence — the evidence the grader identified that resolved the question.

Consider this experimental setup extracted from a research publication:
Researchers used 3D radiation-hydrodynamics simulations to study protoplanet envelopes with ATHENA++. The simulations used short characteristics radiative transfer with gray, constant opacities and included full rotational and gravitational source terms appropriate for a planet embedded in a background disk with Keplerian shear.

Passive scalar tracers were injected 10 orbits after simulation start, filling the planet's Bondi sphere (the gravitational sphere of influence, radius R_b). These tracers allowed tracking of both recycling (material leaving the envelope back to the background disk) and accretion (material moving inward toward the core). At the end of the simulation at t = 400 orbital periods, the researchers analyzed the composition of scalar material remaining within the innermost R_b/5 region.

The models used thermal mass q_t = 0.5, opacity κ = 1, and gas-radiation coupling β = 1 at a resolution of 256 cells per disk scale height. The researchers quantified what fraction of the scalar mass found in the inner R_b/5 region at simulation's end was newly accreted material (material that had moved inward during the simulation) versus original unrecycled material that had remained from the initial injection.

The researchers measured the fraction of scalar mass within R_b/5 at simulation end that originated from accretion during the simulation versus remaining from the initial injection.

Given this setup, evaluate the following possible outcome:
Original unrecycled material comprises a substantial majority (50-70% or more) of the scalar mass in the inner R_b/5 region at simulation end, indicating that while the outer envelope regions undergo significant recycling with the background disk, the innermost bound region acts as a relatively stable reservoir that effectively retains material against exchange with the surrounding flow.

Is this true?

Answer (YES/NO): YES